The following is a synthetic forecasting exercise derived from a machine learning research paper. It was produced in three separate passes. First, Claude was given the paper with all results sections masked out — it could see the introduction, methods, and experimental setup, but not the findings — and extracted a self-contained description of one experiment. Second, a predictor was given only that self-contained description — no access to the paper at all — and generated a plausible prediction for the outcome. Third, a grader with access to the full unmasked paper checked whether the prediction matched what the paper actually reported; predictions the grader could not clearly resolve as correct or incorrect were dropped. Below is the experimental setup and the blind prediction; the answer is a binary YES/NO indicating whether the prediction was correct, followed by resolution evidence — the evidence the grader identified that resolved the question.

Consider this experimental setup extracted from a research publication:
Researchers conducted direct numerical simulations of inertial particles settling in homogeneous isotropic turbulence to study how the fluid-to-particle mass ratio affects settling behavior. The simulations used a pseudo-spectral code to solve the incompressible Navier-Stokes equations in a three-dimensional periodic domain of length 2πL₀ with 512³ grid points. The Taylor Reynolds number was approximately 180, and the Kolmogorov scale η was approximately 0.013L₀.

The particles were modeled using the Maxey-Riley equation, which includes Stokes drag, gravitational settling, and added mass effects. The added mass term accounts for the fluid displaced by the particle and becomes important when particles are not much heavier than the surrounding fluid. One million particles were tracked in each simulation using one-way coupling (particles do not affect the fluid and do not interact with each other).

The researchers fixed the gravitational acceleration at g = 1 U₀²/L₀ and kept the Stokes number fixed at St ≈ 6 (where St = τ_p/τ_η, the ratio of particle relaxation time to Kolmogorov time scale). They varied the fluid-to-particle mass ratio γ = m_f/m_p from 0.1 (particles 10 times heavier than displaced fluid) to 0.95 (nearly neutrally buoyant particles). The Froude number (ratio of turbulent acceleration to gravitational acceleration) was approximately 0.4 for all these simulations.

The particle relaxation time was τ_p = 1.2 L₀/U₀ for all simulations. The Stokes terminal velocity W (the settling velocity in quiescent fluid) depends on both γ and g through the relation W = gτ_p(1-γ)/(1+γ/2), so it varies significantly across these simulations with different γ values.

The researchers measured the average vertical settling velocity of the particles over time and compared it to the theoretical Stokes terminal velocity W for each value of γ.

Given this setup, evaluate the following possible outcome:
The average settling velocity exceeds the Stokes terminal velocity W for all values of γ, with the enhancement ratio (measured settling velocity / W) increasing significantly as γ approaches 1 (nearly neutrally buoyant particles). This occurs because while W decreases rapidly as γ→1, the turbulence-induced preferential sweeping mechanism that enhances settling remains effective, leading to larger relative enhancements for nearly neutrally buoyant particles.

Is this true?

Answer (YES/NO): NO